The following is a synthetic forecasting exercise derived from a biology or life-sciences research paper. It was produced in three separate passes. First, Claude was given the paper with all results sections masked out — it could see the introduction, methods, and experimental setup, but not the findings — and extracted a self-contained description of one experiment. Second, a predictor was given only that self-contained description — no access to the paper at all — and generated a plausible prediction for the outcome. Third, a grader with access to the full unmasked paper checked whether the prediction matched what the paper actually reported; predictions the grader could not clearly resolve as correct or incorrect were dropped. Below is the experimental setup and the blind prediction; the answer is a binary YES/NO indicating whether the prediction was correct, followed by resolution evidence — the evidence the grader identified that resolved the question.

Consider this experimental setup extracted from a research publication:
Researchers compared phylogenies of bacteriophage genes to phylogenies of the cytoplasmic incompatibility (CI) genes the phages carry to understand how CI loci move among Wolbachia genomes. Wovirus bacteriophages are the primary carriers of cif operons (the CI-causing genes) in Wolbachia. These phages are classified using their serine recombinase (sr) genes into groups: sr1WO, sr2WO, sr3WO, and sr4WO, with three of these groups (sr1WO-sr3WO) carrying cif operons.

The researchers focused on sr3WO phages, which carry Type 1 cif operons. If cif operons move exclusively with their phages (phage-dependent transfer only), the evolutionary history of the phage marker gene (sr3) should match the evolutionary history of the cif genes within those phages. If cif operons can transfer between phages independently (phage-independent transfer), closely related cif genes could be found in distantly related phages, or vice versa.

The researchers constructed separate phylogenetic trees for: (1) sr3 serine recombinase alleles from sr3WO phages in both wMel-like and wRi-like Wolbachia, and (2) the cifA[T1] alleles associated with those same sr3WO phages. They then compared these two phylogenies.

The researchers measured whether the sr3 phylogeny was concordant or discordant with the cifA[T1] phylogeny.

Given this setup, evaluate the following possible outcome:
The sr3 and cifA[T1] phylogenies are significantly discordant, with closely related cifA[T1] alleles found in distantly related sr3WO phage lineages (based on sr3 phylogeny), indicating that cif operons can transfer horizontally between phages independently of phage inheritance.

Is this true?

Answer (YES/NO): YES